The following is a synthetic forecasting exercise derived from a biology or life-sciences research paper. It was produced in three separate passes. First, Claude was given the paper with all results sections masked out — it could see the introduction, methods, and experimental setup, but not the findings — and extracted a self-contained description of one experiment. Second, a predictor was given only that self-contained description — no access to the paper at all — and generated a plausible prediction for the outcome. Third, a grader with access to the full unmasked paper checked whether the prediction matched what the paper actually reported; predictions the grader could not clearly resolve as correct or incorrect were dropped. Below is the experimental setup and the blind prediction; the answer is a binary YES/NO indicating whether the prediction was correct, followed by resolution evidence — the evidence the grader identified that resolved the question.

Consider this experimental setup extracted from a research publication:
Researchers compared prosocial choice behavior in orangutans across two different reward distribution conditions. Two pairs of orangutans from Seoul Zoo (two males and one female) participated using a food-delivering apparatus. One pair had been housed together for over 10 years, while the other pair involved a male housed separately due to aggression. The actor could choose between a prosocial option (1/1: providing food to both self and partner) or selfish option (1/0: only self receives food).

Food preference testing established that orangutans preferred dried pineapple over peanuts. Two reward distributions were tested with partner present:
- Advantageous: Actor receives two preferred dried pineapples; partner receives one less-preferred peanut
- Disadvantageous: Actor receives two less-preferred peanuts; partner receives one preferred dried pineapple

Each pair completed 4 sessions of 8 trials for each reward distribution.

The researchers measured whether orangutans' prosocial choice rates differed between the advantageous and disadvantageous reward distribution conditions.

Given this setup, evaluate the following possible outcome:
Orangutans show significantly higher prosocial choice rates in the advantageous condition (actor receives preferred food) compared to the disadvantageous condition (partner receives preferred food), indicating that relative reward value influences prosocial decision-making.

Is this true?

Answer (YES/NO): NO